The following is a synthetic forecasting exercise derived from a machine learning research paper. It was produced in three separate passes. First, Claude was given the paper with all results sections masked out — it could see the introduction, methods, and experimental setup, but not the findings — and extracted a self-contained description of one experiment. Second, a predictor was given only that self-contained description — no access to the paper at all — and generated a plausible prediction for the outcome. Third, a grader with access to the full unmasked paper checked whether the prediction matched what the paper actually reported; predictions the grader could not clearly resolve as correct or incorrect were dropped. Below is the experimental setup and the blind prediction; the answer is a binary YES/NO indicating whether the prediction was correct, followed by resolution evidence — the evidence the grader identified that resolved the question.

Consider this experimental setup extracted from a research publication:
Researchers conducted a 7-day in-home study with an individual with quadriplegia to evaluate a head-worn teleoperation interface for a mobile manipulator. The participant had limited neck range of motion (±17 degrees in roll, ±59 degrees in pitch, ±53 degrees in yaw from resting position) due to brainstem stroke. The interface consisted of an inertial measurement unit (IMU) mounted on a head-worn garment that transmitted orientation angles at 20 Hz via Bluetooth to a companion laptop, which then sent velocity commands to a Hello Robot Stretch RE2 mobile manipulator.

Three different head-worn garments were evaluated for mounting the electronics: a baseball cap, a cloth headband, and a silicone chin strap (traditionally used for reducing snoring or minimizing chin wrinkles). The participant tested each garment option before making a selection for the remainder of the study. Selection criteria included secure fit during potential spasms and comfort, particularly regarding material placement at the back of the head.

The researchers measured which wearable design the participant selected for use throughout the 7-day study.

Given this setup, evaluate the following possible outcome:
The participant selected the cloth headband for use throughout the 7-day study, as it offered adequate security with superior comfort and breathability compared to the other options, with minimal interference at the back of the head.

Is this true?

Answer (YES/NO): NO